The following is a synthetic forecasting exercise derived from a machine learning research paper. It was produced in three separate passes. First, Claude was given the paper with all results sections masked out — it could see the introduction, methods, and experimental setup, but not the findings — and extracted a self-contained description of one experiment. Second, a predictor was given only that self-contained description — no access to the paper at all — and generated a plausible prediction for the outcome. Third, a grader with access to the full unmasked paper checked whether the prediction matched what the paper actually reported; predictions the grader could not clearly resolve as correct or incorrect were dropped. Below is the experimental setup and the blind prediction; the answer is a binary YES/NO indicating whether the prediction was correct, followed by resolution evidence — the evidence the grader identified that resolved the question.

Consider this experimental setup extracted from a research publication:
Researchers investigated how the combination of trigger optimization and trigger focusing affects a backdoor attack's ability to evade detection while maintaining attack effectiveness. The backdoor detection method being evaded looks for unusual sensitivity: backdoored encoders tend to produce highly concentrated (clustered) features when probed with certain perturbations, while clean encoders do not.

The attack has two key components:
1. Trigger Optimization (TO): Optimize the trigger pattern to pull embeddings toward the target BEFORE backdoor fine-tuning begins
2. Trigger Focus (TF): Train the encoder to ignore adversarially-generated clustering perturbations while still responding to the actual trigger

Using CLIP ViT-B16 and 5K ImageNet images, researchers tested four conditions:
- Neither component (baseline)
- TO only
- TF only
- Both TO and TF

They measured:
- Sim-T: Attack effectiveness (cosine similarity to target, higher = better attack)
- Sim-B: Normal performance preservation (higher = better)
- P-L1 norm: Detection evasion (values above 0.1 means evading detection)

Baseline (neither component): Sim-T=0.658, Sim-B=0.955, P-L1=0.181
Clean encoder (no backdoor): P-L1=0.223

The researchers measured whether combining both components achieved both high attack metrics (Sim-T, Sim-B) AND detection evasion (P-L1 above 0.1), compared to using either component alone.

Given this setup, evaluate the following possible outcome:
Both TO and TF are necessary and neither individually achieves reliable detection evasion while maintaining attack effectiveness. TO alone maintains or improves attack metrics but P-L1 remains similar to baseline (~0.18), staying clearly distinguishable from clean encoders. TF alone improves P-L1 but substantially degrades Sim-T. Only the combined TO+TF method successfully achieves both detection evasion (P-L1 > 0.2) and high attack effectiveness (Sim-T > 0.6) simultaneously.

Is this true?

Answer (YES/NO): NO